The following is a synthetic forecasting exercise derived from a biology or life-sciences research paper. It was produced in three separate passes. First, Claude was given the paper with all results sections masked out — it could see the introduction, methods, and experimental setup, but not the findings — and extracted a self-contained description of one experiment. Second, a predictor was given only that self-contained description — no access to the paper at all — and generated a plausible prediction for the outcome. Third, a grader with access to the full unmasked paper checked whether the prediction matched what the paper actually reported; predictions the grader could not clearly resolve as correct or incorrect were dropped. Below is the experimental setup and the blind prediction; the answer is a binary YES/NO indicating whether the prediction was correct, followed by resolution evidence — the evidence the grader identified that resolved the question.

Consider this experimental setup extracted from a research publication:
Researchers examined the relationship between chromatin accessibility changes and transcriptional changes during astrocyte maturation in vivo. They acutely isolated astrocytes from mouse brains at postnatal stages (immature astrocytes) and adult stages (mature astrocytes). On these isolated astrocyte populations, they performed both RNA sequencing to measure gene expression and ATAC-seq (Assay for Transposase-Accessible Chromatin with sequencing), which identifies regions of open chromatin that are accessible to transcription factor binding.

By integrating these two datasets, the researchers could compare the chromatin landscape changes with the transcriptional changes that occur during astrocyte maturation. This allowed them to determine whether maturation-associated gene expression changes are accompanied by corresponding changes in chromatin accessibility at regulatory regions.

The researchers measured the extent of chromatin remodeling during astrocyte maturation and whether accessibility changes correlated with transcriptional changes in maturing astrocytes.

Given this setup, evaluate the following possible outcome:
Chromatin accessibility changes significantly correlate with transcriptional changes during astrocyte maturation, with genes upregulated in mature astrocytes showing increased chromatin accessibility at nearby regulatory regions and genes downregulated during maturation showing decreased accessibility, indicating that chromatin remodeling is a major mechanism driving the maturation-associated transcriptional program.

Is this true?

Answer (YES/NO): YES